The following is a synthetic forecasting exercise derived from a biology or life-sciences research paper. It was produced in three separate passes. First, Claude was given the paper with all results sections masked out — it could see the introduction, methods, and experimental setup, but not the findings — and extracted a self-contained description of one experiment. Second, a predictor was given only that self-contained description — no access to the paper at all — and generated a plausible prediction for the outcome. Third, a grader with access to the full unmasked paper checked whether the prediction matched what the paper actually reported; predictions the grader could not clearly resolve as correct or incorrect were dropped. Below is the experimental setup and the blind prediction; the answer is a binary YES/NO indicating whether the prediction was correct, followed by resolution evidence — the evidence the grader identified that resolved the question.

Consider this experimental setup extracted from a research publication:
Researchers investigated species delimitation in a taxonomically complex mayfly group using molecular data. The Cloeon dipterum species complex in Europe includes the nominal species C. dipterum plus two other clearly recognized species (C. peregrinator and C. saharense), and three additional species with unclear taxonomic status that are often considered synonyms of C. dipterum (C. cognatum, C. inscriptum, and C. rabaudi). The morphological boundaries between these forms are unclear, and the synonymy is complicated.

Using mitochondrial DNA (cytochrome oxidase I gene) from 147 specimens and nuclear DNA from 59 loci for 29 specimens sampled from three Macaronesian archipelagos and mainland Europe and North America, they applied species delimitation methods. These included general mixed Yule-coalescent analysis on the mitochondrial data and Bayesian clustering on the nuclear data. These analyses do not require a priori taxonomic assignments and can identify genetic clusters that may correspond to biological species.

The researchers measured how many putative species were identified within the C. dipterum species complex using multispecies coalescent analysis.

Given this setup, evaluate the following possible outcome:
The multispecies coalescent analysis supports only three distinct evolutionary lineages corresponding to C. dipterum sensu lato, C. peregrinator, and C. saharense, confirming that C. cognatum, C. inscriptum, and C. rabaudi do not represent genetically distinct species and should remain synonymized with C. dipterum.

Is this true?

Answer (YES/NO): NO